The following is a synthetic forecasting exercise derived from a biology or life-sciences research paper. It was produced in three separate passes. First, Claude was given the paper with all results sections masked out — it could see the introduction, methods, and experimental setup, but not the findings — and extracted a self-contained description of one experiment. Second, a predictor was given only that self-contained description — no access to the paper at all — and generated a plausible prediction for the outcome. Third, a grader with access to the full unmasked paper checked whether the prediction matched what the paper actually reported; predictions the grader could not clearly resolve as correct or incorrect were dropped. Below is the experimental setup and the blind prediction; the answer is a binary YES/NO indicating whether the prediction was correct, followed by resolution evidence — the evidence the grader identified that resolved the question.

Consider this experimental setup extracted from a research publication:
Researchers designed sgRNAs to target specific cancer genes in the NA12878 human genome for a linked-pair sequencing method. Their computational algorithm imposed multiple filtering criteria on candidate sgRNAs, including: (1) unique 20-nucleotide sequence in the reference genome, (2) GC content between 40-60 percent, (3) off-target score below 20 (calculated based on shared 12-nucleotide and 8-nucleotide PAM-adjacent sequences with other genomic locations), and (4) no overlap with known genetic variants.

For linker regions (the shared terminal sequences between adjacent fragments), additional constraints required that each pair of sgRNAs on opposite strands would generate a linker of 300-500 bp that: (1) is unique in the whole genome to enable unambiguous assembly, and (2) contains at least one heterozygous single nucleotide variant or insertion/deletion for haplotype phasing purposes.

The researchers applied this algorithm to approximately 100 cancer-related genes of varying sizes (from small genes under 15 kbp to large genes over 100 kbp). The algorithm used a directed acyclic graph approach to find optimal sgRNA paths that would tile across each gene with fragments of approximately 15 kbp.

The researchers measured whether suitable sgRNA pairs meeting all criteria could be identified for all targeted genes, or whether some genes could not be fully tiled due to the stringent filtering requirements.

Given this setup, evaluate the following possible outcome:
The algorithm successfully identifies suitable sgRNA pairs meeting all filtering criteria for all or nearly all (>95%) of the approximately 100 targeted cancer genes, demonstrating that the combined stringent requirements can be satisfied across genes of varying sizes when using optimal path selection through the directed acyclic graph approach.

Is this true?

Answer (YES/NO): YES